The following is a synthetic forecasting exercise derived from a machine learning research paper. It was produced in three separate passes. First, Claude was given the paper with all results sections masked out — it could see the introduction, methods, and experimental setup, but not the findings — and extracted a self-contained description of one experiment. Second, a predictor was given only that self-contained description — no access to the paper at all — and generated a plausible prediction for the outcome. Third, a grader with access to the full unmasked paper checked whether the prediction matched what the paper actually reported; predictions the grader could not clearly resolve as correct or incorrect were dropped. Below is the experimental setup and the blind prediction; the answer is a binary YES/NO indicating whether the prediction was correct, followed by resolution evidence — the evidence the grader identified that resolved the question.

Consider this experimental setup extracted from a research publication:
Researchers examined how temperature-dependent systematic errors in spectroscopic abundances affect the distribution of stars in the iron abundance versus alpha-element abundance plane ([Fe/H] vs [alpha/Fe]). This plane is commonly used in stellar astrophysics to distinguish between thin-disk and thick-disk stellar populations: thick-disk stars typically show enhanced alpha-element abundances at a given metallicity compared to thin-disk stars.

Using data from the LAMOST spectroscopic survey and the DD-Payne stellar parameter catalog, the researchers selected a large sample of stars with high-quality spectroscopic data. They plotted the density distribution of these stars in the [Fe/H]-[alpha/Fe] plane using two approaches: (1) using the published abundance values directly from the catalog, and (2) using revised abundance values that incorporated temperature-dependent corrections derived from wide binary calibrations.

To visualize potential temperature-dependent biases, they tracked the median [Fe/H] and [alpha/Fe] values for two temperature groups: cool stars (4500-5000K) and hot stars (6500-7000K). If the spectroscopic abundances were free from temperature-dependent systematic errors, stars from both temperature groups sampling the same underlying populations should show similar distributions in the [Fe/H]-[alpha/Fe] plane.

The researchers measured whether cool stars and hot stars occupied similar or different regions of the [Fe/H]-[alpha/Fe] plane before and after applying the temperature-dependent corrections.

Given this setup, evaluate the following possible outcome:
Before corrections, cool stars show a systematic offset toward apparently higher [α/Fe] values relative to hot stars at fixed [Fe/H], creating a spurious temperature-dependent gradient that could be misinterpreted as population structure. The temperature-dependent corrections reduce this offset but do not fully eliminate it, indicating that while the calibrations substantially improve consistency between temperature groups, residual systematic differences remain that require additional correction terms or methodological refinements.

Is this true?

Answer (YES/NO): NO